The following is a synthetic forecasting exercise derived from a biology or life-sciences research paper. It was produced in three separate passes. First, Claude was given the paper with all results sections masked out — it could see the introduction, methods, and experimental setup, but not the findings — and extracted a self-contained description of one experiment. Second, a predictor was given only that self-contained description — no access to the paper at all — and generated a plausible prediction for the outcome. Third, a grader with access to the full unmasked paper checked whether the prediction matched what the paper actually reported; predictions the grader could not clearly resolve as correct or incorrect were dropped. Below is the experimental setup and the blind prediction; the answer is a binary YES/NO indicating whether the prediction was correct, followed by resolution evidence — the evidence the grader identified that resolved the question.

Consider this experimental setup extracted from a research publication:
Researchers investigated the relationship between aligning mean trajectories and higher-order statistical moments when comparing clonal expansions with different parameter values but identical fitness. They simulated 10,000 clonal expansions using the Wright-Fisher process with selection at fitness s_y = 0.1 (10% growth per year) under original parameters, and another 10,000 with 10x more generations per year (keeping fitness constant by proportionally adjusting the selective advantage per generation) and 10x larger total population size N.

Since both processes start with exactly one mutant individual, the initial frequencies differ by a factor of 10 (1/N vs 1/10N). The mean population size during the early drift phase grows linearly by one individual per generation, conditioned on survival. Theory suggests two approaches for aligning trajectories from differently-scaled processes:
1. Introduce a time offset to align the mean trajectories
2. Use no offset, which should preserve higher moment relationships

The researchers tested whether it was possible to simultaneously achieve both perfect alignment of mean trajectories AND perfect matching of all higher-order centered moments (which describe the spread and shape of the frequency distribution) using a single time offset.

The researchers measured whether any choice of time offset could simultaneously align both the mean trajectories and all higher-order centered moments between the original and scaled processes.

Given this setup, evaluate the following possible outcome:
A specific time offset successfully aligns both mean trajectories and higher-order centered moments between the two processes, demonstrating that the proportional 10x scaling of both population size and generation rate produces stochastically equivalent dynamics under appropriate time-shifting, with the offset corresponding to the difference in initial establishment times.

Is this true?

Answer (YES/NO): NO